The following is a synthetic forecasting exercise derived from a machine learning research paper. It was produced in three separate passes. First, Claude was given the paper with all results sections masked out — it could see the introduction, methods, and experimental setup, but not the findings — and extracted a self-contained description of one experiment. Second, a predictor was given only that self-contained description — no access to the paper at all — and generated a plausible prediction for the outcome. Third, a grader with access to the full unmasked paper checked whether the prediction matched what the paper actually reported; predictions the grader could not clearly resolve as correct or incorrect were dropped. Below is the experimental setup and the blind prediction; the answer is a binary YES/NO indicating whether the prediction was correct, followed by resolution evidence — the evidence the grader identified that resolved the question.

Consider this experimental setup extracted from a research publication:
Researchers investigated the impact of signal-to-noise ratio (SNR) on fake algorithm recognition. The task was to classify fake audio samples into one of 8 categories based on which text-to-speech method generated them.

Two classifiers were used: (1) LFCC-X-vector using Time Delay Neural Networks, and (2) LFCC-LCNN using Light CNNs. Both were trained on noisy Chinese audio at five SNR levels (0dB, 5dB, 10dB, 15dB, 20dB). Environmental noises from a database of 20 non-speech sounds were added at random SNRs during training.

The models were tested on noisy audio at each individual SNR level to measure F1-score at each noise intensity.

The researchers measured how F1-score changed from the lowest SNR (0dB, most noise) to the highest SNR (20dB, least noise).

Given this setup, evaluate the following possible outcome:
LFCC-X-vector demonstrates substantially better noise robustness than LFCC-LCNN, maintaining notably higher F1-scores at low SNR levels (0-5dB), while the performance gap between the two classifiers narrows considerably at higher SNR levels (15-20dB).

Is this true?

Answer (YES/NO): NO